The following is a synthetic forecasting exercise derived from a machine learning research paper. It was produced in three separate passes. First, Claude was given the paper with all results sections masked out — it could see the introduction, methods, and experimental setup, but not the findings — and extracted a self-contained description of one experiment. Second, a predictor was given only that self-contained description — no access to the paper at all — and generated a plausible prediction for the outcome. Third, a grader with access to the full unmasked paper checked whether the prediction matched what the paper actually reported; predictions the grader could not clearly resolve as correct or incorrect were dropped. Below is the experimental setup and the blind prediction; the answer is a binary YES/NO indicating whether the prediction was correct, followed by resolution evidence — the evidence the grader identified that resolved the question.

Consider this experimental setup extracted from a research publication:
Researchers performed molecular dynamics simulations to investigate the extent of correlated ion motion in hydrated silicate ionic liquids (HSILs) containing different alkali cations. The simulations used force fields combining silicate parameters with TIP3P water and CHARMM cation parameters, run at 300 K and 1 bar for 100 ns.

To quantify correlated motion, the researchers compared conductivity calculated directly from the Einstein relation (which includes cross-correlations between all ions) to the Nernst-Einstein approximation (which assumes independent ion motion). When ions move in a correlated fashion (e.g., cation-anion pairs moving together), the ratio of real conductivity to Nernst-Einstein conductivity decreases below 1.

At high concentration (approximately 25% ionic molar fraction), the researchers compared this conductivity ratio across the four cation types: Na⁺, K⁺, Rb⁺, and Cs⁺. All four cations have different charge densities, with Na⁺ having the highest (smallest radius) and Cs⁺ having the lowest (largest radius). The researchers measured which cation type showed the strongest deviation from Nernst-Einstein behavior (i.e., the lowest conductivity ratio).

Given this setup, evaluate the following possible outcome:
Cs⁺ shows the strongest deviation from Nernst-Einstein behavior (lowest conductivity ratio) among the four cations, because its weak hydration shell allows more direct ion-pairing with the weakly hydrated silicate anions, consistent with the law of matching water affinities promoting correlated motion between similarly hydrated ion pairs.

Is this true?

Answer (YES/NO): NO